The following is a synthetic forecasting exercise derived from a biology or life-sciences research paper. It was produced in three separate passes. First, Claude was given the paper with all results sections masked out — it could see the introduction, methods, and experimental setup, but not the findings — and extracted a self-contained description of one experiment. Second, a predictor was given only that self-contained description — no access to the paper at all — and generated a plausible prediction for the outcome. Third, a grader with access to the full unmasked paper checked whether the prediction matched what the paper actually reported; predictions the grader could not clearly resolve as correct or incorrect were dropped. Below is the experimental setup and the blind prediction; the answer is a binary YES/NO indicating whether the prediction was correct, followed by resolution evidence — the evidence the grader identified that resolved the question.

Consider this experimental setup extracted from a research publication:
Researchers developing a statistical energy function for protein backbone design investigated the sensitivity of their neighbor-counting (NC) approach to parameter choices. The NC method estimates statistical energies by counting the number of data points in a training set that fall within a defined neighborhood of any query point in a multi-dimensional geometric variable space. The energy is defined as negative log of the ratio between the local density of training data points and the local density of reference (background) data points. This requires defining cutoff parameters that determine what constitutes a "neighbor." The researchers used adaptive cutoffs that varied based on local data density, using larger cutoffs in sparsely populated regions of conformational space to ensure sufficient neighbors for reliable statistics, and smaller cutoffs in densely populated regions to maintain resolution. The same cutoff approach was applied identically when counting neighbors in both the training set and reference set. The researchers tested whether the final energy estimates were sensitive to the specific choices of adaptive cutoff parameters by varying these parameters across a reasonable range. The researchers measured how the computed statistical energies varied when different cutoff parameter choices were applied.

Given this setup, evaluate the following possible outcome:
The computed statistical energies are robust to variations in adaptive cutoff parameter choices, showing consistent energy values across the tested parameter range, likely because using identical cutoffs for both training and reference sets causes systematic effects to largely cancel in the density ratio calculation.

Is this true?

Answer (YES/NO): YES